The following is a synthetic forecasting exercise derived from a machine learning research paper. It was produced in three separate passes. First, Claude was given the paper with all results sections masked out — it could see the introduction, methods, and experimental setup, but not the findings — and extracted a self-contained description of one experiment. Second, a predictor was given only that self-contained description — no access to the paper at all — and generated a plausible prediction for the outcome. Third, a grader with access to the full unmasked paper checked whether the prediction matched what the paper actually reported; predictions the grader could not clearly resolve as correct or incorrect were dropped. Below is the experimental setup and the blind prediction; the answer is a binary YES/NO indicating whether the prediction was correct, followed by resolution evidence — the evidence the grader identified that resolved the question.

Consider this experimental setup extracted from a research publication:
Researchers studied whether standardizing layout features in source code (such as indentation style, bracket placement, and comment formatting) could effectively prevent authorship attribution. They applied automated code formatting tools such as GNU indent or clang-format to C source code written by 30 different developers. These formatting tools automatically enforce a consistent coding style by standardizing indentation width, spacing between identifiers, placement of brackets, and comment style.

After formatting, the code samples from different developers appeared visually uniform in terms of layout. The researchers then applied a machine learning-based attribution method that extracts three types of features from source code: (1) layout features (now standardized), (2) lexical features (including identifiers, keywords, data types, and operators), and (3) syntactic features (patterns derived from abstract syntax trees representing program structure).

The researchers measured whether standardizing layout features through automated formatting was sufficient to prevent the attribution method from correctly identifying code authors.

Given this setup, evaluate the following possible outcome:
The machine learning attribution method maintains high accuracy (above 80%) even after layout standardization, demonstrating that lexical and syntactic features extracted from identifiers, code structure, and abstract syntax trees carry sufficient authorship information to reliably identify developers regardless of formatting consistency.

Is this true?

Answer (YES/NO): NO